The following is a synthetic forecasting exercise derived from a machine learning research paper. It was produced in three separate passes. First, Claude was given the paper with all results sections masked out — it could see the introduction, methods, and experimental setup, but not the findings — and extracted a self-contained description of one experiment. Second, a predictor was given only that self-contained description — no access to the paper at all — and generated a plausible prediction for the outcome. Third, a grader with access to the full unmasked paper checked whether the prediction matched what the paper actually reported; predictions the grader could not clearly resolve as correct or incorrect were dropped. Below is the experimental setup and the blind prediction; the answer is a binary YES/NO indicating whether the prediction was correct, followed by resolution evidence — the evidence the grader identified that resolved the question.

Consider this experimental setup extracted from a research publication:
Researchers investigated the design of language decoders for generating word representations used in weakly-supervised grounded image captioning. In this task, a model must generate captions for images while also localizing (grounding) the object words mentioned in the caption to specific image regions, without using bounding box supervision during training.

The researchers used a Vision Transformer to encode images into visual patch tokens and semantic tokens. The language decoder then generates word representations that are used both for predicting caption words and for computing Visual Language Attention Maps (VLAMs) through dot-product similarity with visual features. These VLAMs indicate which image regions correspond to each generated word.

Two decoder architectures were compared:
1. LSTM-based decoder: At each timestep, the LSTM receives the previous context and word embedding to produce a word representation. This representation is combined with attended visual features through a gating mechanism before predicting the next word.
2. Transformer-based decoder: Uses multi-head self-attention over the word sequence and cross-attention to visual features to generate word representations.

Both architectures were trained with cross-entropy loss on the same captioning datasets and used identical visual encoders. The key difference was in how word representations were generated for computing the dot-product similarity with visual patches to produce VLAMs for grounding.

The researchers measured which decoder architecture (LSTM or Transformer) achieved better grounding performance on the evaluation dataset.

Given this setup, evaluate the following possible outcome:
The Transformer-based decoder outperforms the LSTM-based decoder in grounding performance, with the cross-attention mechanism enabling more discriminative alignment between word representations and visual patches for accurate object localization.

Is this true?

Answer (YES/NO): NO